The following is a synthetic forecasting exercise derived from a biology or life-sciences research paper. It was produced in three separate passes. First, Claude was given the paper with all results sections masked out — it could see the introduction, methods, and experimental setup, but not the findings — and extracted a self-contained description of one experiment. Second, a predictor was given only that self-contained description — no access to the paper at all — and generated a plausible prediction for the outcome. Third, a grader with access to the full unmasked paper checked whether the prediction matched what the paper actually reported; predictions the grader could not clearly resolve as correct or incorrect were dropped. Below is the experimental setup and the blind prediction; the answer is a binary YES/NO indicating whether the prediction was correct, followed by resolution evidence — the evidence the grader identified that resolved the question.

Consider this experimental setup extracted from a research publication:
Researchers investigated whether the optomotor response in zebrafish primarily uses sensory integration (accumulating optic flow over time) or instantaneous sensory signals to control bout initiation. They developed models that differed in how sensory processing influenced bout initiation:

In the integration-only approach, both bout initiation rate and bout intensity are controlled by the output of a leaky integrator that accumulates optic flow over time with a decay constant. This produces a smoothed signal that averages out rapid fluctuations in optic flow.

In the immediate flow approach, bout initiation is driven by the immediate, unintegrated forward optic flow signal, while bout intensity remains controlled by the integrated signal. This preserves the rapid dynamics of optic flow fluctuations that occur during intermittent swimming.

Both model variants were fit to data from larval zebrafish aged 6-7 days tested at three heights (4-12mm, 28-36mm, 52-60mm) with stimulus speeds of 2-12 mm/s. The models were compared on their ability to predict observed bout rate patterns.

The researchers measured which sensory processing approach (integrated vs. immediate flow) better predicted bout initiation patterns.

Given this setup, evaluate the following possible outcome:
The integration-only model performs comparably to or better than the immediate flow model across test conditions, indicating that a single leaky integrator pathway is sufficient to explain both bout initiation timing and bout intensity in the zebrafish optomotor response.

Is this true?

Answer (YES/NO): NO